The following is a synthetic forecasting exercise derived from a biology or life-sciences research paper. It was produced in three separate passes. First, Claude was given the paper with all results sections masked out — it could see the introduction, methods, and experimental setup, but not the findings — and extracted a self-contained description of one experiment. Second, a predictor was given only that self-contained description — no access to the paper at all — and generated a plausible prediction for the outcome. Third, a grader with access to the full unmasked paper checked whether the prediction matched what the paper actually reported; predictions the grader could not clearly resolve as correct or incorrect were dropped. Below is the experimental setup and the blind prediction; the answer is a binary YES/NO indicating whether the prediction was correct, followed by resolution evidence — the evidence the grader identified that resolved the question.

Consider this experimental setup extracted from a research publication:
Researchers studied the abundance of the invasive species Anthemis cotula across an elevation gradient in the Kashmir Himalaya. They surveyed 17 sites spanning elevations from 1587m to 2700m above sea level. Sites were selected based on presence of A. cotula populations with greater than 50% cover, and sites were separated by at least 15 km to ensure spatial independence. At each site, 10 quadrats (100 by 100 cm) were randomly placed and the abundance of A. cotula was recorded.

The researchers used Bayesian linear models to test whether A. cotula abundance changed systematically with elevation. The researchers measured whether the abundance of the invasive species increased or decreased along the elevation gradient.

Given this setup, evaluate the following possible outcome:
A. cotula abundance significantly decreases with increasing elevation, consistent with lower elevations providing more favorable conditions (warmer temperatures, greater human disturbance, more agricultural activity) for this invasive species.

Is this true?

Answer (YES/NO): YES